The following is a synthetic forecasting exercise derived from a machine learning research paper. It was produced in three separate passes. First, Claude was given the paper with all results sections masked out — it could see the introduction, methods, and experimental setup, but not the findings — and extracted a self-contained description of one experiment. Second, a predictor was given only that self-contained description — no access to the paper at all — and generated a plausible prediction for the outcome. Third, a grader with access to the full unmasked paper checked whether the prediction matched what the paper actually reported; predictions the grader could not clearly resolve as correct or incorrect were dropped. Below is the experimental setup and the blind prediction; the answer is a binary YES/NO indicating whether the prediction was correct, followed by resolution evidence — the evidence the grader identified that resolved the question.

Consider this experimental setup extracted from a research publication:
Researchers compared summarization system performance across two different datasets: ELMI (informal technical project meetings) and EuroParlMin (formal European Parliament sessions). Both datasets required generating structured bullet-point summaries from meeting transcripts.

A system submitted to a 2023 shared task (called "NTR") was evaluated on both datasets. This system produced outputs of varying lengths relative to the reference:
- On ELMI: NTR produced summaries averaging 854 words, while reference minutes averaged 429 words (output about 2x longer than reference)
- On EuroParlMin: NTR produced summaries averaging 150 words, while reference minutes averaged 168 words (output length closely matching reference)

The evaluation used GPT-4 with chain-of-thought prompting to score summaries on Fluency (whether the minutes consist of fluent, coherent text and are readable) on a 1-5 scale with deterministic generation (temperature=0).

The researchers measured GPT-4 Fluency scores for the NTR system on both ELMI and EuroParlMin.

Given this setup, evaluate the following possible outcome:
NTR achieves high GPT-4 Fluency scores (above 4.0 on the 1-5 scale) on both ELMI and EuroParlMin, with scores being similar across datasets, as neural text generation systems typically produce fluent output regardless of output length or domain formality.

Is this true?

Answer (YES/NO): NO